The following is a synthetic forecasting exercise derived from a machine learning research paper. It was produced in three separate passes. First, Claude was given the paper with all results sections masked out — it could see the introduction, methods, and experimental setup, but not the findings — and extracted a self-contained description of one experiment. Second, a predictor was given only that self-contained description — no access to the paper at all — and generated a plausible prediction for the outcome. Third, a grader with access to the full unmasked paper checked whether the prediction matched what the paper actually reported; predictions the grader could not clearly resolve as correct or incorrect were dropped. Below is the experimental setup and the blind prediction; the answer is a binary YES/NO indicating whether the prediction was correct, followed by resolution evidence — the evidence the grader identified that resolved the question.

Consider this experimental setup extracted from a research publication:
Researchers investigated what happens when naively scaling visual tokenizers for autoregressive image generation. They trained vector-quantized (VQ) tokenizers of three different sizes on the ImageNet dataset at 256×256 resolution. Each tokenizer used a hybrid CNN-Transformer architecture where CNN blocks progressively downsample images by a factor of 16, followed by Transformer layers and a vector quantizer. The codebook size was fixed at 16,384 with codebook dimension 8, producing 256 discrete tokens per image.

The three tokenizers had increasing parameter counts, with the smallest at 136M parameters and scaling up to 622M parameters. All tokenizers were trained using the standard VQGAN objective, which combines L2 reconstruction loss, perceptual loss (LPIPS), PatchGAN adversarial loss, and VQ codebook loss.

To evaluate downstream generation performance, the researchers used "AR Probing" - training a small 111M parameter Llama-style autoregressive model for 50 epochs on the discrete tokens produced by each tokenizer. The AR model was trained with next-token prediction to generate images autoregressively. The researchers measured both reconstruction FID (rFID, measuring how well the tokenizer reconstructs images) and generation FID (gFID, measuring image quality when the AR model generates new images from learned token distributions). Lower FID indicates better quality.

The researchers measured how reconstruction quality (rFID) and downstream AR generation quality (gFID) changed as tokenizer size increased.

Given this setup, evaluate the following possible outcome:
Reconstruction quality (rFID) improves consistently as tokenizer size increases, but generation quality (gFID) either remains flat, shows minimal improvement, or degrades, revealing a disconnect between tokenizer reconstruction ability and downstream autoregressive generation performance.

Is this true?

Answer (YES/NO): YES